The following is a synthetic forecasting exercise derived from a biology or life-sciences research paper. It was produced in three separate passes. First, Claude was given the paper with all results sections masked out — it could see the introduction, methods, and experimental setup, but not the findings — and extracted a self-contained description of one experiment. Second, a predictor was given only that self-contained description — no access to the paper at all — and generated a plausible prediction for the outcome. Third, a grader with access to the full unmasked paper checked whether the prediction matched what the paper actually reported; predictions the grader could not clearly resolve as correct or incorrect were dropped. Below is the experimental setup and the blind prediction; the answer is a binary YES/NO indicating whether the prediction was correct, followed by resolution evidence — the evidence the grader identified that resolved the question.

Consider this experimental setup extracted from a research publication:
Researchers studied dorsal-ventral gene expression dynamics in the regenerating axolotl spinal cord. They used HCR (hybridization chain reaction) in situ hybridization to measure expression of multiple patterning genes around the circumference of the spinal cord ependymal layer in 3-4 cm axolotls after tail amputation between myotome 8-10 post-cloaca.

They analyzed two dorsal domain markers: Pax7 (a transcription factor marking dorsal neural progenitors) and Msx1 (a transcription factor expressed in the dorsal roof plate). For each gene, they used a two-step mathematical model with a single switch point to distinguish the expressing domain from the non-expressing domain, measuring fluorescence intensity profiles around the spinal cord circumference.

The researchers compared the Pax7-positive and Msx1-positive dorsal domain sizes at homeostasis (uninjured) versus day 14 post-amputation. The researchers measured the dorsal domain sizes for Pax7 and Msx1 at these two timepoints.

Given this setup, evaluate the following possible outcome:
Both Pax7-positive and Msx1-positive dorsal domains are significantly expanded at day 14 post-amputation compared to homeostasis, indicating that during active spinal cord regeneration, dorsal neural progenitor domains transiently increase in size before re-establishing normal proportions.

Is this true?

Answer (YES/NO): NO